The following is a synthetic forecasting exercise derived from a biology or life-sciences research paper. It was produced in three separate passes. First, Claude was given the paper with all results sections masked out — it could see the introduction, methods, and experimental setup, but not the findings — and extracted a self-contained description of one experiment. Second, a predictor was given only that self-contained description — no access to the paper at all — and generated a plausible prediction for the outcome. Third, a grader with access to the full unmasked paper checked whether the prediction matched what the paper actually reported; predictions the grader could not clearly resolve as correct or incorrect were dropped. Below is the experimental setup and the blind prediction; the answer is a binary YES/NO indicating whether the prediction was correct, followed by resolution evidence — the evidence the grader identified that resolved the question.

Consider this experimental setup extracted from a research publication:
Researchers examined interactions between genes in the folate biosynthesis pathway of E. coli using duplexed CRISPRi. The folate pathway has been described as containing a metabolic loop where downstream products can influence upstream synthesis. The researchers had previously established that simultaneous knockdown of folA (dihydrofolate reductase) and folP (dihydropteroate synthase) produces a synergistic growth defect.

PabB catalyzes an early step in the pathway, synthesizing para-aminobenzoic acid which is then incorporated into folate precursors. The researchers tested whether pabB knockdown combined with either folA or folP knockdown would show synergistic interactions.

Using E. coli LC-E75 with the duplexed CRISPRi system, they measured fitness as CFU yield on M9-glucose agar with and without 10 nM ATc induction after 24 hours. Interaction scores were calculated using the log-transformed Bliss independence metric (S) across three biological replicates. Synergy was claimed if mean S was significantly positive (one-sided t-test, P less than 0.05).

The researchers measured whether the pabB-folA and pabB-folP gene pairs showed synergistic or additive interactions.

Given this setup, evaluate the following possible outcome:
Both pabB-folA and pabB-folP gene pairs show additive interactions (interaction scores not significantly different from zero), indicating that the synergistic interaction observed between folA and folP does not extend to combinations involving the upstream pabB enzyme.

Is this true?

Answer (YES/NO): YES